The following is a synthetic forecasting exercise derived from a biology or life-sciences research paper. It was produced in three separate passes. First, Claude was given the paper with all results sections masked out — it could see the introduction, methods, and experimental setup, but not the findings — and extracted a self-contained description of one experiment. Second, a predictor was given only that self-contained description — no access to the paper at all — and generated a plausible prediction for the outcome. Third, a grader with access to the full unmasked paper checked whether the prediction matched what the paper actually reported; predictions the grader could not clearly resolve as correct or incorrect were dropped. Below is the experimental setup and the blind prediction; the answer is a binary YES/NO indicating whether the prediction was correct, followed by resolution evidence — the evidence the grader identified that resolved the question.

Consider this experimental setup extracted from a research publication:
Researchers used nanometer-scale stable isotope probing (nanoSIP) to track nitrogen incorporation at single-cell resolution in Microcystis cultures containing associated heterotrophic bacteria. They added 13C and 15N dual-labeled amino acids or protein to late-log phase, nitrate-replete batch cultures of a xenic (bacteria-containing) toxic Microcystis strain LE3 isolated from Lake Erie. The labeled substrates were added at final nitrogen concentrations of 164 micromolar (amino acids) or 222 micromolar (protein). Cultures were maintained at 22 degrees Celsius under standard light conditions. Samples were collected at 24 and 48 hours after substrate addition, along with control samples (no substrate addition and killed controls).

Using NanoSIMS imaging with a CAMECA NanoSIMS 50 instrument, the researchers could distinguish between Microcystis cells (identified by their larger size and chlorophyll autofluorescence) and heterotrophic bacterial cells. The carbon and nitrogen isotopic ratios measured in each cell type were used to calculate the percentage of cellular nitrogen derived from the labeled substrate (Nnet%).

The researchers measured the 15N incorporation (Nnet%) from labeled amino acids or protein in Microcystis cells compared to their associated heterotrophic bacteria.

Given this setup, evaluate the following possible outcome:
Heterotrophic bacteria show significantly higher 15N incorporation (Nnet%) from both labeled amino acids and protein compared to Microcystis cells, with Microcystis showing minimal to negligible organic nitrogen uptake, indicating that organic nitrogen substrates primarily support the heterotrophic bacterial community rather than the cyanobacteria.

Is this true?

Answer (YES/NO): NO